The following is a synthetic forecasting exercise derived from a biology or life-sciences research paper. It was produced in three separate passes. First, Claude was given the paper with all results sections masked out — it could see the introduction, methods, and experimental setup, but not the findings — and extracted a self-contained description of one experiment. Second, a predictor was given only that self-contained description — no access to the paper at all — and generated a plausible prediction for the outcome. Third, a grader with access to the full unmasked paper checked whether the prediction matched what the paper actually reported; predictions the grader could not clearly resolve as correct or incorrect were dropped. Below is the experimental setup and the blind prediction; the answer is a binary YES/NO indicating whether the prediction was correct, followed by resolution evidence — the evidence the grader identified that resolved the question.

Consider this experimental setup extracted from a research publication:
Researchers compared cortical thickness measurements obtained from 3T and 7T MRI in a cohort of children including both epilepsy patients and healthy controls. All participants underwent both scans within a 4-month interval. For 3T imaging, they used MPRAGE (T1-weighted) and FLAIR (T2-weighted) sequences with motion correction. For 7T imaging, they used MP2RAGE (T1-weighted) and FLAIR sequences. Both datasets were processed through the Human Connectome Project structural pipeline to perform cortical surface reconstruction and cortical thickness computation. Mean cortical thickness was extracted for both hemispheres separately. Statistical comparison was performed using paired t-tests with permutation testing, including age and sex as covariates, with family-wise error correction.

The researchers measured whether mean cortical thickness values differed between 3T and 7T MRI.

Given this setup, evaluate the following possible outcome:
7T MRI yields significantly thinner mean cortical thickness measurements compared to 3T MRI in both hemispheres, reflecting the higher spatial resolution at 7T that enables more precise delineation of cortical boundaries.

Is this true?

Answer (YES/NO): YES